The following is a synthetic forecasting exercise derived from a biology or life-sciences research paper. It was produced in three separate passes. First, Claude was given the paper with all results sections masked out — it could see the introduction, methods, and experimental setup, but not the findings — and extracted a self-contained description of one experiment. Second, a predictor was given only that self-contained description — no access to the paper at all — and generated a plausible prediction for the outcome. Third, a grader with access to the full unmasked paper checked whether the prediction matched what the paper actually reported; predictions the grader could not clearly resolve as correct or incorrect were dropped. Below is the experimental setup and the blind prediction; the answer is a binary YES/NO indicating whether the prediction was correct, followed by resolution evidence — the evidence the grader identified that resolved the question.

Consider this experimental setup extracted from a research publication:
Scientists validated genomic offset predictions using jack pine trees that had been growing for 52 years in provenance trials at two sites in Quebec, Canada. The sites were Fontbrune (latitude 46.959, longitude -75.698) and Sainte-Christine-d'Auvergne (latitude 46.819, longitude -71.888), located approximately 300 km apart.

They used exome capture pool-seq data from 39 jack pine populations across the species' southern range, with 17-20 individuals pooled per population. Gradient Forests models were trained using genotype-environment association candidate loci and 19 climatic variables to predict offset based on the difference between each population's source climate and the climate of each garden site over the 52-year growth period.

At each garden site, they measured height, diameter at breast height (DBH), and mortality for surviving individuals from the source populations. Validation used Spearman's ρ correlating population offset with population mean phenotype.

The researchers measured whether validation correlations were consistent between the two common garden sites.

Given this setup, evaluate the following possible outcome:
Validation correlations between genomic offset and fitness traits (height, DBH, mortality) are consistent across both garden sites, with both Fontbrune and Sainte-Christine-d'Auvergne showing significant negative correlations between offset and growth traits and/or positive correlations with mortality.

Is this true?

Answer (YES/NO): NO